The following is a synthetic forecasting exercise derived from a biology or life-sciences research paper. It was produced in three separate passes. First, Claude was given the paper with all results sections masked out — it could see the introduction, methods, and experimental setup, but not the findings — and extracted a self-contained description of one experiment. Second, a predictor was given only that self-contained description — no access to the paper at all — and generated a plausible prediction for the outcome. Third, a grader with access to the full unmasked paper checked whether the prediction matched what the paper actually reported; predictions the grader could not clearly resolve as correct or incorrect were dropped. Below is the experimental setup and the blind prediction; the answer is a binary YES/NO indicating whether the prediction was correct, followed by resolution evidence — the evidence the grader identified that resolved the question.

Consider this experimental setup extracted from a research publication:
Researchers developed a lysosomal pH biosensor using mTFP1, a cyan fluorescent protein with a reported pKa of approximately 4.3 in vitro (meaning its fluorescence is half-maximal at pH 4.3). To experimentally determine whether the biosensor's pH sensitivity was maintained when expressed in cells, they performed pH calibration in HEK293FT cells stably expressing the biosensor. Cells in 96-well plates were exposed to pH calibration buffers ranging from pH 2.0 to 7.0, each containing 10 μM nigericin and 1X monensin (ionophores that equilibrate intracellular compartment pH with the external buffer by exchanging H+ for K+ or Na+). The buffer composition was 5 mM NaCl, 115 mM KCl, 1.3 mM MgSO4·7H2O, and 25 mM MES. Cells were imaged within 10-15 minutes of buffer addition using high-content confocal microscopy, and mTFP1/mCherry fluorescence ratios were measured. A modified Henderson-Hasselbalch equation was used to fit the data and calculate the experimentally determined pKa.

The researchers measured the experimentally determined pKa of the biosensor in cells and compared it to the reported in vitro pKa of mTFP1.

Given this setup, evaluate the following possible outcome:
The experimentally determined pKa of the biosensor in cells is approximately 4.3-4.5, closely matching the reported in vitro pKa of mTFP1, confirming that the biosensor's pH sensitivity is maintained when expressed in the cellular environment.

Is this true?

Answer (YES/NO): YES